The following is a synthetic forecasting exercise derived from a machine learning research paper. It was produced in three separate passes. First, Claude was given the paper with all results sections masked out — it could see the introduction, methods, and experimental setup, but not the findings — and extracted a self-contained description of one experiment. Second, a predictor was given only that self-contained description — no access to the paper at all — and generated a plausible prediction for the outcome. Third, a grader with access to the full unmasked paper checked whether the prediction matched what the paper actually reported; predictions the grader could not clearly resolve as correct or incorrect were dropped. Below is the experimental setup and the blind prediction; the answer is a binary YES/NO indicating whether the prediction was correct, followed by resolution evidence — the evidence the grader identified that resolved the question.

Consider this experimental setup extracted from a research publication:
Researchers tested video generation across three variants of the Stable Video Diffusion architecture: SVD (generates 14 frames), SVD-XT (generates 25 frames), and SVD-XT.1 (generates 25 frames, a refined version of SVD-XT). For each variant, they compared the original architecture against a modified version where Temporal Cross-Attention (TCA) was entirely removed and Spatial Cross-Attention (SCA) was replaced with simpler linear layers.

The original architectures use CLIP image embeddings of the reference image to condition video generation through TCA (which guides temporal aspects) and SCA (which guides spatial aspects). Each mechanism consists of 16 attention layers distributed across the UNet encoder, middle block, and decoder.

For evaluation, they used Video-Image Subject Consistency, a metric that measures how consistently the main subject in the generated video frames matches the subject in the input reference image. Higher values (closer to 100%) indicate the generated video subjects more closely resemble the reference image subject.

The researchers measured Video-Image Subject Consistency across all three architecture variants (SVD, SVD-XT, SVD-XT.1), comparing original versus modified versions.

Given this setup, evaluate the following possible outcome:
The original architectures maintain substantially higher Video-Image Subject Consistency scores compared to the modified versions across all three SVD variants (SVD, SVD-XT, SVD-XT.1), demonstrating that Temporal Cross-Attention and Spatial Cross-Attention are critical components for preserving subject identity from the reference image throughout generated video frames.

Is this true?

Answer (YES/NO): NO